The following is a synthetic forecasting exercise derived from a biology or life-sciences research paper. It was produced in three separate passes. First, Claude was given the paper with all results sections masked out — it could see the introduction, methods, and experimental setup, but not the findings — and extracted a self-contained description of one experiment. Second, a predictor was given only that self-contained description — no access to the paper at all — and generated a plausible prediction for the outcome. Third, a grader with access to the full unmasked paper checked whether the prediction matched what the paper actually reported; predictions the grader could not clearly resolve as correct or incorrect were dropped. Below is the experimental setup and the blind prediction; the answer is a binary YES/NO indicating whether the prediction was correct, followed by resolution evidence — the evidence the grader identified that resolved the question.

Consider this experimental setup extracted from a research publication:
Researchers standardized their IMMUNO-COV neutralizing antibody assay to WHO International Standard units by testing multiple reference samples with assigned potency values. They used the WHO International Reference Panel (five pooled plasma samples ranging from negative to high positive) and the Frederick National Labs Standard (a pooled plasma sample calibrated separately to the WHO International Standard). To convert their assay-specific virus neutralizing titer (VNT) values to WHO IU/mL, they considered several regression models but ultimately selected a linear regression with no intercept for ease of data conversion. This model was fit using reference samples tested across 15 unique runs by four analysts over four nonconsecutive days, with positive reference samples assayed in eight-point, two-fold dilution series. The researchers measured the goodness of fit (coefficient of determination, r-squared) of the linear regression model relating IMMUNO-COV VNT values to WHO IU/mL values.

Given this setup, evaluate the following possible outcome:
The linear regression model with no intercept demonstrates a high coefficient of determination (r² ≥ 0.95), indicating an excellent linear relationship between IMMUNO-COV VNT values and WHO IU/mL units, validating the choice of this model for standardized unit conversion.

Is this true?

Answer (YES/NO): NO